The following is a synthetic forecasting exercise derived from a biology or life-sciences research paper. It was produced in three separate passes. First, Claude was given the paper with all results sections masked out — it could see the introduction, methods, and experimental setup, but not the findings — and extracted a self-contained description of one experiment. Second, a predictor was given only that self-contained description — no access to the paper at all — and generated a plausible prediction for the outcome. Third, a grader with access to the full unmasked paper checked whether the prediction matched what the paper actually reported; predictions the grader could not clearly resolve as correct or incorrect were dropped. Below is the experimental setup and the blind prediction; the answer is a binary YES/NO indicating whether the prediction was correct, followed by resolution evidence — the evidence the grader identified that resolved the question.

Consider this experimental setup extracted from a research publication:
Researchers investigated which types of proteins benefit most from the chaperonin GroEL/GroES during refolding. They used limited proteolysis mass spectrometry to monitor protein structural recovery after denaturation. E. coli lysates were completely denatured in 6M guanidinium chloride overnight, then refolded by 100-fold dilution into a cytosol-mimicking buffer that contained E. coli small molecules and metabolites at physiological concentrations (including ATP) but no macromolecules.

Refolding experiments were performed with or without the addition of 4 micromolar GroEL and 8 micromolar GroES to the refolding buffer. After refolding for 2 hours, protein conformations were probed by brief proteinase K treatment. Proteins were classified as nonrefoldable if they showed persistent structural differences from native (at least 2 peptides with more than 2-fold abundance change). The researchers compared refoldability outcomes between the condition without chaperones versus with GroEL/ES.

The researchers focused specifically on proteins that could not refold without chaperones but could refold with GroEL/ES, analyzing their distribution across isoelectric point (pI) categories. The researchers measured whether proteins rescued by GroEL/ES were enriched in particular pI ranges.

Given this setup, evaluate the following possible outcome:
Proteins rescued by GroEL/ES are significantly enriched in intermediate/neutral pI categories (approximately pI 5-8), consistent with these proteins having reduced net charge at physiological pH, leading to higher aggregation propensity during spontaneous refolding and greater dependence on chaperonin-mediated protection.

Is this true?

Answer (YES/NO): NO